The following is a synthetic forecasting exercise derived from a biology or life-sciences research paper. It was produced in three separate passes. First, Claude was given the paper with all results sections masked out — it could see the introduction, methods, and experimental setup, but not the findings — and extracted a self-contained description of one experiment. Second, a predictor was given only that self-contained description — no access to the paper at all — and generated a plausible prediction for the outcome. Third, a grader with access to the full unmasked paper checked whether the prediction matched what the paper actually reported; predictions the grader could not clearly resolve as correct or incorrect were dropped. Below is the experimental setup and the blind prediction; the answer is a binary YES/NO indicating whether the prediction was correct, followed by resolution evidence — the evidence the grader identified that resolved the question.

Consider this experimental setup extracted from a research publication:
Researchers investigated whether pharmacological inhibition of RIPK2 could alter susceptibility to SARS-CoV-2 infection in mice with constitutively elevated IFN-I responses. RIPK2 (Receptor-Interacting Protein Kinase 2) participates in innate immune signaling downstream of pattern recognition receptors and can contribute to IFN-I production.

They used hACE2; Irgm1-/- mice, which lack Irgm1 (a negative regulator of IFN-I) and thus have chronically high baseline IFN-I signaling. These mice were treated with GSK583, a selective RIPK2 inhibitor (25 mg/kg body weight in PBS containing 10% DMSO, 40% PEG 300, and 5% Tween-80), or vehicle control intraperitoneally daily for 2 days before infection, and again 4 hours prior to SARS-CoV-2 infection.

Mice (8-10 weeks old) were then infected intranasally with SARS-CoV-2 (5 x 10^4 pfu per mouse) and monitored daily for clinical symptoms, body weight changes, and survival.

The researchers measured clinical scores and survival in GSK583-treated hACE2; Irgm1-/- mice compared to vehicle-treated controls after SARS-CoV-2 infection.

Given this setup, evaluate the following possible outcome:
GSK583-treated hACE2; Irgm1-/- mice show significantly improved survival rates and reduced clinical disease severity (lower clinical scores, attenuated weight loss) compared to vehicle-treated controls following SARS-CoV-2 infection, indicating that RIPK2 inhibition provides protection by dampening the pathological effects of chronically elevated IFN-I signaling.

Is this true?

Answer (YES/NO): NO